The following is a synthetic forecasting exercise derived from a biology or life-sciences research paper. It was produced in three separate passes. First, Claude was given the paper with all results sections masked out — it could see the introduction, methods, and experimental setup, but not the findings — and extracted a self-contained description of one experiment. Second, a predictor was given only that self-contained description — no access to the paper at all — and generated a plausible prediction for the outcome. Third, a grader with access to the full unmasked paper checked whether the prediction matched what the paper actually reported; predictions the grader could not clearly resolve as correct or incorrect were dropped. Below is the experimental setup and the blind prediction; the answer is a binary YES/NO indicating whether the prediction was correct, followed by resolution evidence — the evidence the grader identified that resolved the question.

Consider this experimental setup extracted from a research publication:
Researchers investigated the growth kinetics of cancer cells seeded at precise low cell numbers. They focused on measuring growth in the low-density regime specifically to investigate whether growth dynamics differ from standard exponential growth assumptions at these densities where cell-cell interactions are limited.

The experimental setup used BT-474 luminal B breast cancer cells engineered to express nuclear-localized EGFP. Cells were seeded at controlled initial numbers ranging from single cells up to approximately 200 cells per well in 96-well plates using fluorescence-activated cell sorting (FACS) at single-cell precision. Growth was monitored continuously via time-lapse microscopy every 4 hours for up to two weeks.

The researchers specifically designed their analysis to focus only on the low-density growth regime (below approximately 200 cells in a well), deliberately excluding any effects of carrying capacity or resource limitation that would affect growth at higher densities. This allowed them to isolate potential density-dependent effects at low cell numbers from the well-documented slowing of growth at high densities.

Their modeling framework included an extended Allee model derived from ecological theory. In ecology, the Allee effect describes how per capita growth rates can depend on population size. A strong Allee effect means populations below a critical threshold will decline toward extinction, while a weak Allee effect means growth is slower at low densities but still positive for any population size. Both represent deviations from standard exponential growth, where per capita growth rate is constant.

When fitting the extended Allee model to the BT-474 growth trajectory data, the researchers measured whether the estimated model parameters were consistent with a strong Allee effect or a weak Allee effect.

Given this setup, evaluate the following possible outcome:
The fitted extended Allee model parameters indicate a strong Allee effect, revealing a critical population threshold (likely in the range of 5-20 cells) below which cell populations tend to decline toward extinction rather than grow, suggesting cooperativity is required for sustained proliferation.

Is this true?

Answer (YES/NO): NO